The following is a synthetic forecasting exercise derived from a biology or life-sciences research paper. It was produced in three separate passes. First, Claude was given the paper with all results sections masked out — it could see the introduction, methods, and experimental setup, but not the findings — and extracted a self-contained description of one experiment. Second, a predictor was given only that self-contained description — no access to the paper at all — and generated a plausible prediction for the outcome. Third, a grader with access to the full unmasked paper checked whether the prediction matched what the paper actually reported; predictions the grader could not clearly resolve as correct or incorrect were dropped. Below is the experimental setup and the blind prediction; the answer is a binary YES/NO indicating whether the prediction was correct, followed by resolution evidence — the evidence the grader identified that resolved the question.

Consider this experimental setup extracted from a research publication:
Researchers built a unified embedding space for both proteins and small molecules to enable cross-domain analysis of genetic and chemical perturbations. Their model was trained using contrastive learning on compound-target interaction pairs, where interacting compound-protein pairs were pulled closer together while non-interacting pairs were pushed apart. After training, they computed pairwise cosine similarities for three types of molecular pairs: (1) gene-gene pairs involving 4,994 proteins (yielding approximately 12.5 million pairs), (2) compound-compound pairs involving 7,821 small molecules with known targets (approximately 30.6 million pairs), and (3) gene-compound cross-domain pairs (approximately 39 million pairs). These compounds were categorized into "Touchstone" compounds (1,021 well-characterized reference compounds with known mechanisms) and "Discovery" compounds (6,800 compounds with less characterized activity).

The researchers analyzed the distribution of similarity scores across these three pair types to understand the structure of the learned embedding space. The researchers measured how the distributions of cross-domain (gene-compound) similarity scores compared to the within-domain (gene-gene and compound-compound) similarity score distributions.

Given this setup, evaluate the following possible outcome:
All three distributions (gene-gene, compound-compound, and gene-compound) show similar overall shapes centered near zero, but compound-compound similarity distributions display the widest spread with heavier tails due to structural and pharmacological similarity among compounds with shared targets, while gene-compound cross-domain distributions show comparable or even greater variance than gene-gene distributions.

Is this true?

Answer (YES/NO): NO